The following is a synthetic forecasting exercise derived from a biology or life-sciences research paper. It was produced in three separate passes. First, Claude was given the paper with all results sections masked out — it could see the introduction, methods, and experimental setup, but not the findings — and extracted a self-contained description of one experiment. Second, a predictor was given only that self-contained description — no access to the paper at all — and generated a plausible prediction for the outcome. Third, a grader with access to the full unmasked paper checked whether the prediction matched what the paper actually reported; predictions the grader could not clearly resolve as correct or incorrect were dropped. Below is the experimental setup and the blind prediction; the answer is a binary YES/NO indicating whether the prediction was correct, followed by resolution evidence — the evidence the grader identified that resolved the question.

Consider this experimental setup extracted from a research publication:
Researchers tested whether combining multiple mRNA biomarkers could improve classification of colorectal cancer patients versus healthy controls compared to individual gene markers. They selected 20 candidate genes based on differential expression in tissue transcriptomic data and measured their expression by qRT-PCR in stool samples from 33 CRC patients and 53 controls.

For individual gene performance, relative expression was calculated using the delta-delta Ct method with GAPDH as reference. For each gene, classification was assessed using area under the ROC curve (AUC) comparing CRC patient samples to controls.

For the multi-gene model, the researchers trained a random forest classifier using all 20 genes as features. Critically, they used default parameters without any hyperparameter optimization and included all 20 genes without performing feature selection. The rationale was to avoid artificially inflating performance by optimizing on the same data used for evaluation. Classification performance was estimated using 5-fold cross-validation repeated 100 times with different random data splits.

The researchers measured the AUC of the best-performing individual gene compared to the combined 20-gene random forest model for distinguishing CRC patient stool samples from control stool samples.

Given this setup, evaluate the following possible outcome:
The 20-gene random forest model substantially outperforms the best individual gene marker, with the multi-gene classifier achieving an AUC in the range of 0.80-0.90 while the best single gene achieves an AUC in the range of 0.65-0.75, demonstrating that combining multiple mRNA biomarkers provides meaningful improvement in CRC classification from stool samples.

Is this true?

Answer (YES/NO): NO